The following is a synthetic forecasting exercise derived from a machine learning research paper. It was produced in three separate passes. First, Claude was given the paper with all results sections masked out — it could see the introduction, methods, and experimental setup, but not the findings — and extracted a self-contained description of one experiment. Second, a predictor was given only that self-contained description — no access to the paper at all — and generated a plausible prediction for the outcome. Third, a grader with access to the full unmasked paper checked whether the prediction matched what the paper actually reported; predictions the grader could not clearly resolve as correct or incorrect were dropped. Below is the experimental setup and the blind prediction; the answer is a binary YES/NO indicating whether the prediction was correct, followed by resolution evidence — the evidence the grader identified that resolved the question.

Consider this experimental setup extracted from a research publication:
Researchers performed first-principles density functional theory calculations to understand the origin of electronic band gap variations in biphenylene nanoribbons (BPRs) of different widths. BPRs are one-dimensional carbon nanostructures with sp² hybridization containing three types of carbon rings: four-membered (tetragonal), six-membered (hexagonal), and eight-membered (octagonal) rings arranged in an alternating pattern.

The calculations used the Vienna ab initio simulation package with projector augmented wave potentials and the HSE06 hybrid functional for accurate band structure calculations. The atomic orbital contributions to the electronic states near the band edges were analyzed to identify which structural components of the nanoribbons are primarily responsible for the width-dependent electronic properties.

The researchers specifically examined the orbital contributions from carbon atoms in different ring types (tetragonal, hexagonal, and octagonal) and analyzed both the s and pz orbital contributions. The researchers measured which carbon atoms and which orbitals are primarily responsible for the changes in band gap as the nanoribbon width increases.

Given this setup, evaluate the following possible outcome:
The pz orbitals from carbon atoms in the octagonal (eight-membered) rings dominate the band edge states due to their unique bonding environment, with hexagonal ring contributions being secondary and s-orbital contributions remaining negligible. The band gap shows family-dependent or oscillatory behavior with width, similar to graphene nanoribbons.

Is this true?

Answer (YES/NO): NO